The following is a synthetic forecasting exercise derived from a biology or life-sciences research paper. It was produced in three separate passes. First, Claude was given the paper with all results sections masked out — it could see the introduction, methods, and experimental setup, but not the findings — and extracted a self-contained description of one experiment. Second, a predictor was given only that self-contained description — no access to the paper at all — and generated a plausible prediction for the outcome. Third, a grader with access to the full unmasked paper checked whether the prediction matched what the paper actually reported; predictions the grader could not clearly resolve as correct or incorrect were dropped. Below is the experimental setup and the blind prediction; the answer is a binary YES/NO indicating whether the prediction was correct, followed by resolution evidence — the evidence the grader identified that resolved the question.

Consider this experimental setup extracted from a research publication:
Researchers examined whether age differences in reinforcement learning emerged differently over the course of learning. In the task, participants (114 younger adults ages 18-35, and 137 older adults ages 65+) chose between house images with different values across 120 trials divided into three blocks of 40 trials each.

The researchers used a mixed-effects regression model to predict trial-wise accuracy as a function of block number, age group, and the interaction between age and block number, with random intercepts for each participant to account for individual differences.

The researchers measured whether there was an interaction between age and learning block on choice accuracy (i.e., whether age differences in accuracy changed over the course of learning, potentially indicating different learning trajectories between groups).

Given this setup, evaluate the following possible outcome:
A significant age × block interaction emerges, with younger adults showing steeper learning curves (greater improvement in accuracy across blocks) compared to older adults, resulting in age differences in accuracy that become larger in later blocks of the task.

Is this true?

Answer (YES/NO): NO